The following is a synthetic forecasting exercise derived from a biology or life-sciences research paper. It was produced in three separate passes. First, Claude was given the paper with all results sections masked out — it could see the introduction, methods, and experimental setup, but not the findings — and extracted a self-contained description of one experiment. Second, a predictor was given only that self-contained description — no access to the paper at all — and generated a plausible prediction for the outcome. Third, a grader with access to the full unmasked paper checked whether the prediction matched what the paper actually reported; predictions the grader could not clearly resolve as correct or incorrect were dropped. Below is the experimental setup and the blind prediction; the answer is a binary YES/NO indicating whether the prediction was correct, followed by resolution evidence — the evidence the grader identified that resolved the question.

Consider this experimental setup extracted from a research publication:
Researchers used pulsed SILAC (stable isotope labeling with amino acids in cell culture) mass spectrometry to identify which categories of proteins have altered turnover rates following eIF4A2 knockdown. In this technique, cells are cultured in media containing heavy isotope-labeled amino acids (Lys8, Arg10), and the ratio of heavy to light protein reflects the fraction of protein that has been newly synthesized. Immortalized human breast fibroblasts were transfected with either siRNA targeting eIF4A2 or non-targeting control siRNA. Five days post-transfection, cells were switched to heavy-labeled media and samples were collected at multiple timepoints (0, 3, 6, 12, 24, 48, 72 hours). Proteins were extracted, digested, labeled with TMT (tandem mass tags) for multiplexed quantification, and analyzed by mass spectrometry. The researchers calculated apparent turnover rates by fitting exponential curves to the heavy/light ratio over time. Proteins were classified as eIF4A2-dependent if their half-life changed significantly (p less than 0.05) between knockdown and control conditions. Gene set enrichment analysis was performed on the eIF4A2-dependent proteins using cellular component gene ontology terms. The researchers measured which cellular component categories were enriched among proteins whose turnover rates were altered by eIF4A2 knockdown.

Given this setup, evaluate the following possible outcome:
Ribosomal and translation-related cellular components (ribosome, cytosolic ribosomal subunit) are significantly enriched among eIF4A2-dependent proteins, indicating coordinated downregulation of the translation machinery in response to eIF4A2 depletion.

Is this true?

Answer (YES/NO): NO